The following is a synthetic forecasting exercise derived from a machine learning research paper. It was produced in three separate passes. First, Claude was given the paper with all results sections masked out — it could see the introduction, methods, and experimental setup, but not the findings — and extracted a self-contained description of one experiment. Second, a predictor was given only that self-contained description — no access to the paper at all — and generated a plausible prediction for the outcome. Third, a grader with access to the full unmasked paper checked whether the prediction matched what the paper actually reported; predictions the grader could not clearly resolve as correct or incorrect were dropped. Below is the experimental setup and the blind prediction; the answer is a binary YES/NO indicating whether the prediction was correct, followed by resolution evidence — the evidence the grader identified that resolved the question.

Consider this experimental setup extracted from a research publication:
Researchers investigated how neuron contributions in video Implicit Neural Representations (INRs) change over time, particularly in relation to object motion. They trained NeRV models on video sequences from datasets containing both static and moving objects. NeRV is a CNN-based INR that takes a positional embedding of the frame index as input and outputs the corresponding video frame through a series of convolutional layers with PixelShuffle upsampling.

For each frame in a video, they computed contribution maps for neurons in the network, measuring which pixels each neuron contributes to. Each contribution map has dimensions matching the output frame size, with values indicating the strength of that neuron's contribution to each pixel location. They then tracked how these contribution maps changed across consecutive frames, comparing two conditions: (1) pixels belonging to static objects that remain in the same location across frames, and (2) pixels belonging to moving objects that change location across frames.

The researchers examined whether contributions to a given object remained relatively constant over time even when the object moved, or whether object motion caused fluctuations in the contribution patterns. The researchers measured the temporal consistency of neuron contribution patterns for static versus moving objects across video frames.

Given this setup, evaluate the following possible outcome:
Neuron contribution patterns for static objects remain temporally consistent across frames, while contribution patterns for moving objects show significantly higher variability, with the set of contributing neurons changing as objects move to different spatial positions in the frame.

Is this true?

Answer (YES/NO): NO